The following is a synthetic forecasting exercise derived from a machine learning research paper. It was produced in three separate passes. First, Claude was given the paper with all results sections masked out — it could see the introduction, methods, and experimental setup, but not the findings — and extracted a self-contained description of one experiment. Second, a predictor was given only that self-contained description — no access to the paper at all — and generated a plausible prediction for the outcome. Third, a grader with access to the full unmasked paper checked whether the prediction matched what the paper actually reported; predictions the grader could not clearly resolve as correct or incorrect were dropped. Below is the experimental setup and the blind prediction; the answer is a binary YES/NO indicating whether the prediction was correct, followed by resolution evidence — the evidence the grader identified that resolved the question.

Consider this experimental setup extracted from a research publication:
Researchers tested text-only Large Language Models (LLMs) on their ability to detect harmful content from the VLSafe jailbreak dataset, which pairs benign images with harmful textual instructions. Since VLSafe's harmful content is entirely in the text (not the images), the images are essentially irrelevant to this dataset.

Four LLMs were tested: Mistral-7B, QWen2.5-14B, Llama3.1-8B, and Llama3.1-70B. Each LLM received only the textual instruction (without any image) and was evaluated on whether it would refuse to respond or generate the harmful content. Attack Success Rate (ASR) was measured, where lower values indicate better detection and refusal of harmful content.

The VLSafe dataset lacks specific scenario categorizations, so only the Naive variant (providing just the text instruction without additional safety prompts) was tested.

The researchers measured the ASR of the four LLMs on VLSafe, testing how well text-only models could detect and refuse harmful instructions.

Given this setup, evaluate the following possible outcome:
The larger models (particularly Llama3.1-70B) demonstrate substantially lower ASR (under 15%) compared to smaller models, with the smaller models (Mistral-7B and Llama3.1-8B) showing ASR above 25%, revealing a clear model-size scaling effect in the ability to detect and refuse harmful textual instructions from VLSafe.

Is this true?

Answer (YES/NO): NO